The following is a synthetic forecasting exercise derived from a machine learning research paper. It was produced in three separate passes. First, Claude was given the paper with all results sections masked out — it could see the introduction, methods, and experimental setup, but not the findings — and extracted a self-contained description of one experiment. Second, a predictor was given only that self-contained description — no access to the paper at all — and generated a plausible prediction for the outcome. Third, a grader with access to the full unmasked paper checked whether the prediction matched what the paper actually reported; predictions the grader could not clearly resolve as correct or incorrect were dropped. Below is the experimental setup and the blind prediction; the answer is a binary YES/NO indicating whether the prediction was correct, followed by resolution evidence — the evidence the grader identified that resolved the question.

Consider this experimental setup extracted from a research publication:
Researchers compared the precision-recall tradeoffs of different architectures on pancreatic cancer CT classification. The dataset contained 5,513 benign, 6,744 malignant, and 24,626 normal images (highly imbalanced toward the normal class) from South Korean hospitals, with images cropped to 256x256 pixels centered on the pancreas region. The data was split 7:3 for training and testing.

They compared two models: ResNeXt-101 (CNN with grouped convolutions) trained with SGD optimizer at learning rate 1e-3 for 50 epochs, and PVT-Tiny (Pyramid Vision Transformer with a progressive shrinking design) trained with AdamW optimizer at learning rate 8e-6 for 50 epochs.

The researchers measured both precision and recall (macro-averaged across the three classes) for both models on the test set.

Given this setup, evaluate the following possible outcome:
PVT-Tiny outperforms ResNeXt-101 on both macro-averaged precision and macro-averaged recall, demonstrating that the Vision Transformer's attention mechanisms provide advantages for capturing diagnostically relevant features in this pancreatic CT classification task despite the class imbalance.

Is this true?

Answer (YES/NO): YES